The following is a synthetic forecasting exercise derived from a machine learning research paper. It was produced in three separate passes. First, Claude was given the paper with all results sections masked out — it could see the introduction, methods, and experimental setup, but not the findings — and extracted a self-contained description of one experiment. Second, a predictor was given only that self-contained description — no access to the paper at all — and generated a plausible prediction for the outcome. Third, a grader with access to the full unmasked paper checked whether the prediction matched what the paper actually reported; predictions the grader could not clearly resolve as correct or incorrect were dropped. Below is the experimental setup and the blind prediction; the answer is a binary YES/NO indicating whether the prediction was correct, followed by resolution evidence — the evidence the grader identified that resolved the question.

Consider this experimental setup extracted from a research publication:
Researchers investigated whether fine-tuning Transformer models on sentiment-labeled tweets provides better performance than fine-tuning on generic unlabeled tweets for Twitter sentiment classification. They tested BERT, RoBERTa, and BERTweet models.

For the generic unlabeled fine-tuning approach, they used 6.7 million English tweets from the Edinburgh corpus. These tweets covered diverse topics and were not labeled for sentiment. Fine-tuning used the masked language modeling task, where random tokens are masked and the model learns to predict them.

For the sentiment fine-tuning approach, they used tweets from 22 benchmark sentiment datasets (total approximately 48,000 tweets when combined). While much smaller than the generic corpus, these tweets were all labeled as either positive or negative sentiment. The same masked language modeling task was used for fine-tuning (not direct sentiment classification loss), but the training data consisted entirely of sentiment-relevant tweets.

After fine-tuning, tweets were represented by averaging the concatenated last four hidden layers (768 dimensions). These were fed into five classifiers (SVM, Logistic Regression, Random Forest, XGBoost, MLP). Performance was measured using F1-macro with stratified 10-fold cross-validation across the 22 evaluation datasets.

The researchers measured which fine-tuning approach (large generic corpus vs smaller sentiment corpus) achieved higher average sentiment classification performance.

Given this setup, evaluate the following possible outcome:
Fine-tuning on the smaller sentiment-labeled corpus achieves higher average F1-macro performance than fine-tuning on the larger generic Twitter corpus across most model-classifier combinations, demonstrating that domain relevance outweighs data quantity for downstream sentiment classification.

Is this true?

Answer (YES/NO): YES